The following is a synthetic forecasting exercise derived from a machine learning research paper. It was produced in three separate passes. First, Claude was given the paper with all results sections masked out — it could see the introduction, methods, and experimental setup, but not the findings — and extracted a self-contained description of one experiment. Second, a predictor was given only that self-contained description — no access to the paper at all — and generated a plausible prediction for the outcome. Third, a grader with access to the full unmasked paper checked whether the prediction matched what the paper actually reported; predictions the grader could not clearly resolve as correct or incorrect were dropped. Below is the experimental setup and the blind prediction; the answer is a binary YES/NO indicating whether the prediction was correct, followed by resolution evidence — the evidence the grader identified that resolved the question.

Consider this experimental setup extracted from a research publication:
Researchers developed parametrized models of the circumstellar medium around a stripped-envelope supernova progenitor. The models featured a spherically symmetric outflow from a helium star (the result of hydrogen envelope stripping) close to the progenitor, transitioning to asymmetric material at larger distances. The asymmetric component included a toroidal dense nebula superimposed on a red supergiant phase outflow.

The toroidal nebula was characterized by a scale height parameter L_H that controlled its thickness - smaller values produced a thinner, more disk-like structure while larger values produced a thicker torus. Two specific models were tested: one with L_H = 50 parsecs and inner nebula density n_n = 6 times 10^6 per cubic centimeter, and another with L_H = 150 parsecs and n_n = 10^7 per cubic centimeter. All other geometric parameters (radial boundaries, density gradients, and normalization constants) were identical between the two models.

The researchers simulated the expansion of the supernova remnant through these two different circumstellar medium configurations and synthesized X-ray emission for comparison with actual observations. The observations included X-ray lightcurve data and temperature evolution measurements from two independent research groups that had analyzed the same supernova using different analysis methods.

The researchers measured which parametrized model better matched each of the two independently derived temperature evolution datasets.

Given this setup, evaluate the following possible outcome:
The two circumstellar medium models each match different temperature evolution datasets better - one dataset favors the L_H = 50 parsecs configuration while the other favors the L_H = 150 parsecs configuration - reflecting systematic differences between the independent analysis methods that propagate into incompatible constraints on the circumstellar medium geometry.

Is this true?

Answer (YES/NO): YES